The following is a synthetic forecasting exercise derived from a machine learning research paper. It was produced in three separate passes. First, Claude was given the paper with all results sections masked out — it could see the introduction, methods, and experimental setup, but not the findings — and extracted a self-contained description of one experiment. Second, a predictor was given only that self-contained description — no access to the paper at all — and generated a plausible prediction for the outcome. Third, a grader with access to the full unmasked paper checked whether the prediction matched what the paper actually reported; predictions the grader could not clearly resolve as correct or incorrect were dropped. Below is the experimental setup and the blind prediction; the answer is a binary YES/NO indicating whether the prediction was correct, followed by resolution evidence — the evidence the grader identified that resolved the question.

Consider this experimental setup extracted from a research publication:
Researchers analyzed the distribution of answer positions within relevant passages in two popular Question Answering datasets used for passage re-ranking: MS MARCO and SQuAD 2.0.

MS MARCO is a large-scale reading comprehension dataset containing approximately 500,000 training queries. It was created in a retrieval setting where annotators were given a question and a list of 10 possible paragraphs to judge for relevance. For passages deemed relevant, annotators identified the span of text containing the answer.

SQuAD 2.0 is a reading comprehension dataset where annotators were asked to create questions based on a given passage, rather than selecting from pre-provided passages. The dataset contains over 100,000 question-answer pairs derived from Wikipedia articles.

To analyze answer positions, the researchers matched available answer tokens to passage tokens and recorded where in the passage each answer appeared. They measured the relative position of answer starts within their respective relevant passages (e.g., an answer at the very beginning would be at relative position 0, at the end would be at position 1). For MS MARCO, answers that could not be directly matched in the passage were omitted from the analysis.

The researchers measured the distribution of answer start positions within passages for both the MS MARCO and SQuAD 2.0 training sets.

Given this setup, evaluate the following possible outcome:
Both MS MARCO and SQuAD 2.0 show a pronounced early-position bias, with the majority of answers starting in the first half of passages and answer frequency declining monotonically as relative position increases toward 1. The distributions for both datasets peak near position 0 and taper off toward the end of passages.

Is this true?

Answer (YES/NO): NO